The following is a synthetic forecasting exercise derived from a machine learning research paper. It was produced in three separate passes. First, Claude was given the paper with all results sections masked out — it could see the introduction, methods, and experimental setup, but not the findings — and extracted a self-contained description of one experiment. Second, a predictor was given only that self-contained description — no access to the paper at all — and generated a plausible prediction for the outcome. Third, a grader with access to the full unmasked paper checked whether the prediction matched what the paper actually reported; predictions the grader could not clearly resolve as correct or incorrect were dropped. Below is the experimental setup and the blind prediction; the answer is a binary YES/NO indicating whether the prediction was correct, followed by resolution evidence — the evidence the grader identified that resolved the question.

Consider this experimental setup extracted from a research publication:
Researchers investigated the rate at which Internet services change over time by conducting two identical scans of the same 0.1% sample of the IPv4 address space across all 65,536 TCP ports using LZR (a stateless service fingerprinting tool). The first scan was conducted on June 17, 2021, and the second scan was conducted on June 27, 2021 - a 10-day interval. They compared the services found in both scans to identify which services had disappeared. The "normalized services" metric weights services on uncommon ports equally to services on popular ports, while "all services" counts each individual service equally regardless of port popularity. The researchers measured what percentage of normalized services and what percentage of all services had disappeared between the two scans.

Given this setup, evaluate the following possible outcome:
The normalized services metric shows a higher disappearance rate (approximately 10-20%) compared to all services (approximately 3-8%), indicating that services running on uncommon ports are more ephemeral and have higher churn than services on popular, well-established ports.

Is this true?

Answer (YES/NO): NO